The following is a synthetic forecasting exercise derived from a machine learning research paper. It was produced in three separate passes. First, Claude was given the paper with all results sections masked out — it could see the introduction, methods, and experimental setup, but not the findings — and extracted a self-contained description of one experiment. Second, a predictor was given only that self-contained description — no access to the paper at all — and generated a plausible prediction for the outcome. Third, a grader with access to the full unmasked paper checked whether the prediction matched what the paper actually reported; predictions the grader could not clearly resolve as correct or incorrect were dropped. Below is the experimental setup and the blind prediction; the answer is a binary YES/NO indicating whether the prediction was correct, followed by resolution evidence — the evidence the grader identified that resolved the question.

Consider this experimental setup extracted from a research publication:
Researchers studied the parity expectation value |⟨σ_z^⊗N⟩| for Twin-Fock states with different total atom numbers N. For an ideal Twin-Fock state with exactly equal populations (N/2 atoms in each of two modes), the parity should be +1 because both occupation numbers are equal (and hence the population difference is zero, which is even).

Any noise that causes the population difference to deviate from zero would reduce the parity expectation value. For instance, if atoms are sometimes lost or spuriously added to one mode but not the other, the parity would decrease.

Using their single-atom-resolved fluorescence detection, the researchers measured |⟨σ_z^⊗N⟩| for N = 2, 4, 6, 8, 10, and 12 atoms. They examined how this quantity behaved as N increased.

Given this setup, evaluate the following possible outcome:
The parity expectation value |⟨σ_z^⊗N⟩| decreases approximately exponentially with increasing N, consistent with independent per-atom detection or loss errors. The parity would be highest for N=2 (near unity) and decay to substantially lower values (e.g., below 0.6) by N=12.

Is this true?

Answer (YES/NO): NO